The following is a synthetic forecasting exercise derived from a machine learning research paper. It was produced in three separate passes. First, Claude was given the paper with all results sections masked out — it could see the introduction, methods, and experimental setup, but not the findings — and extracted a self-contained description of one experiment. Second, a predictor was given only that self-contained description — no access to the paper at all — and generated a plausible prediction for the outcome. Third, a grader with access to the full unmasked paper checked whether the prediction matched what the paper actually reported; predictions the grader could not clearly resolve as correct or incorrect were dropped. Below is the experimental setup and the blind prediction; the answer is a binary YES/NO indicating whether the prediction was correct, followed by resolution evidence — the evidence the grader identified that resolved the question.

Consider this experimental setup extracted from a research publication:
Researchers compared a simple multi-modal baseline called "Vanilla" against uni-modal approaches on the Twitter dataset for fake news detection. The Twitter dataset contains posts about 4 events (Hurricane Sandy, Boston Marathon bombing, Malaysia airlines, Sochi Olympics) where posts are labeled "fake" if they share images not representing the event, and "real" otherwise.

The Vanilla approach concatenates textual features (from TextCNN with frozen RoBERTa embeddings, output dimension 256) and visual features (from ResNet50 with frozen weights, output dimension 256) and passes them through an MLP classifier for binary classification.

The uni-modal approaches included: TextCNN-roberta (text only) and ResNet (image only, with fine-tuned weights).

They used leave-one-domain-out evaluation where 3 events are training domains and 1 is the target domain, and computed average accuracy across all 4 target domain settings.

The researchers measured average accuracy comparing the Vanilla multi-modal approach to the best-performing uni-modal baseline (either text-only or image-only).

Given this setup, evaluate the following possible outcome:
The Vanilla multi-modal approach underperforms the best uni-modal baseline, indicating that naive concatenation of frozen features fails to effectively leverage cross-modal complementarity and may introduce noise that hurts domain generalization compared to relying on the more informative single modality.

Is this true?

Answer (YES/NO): NO